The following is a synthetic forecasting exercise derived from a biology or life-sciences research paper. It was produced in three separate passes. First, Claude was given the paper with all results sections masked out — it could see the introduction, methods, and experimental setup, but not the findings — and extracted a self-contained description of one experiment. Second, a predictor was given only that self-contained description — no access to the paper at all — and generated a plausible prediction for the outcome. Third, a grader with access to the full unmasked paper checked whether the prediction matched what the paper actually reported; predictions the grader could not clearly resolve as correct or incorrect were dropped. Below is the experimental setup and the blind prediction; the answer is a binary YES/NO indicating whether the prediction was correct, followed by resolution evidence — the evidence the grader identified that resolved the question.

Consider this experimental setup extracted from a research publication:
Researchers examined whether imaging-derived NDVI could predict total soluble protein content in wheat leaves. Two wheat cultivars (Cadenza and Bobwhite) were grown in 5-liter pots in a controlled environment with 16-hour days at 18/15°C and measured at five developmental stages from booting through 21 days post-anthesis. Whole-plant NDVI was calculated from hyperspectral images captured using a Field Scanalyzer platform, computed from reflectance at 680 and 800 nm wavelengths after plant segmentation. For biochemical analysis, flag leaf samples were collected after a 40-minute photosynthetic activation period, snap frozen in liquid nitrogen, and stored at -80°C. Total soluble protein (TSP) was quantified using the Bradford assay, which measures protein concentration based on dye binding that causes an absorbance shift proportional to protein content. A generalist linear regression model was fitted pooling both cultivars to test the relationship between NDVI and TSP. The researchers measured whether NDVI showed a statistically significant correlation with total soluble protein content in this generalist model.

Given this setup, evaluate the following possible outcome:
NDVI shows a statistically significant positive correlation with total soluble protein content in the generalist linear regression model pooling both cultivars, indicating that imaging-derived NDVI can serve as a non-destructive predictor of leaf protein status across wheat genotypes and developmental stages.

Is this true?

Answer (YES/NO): YES